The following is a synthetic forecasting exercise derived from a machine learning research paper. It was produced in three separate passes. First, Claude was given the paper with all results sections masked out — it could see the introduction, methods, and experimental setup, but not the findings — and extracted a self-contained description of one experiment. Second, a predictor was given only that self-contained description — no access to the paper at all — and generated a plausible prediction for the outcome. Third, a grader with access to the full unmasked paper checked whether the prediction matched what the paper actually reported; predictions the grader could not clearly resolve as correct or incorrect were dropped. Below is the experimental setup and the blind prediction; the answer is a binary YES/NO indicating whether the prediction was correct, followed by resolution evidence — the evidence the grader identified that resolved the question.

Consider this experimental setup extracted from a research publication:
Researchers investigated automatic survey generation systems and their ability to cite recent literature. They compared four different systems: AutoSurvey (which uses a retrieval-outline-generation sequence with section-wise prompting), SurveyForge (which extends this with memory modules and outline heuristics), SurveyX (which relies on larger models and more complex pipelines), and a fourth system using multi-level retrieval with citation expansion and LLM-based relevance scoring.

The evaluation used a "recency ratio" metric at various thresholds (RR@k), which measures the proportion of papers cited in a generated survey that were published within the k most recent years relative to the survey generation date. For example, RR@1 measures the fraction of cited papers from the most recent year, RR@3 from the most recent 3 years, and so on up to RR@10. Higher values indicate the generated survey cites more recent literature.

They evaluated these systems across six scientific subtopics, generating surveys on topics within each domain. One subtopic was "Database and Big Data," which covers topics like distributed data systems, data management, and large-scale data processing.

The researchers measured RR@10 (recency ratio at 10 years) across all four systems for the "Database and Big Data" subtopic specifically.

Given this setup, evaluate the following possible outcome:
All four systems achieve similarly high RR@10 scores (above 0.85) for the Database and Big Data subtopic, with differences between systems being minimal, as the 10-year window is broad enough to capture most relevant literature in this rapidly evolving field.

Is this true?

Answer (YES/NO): NO